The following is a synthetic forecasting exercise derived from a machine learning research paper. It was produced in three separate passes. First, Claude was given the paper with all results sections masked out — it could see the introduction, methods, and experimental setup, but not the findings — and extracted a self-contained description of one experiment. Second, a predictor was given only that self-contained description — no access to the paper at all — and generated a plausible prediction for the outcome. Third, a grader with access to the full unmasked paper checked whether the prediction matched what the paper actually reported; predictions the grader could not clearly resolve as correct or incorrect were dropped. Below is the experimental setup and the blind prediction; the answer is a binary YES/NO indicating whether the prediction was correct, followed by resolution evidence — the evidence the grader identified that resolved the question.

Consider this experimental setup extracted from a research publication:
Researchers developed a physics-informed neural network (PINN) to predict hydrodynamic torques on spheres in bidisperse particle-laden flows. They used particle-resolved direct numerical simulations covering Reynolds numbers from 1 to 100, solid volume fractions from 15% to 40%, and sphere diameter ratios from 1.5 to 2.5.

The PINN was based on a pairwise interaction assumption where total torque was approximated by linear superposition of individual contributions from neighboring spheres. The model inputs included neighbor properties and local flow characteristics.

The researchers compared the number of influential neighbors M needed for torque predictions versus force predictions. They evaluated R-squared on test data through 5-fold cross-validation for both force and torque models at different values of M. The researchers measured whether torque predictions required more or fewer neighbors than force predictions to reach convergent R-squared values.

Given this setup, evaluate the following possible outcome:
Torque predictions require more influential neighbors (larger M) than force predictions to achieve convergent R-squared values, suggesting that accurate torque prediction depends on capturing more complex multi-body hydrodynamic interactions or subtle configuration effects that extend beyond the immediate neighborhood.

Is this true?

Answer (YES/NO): NO